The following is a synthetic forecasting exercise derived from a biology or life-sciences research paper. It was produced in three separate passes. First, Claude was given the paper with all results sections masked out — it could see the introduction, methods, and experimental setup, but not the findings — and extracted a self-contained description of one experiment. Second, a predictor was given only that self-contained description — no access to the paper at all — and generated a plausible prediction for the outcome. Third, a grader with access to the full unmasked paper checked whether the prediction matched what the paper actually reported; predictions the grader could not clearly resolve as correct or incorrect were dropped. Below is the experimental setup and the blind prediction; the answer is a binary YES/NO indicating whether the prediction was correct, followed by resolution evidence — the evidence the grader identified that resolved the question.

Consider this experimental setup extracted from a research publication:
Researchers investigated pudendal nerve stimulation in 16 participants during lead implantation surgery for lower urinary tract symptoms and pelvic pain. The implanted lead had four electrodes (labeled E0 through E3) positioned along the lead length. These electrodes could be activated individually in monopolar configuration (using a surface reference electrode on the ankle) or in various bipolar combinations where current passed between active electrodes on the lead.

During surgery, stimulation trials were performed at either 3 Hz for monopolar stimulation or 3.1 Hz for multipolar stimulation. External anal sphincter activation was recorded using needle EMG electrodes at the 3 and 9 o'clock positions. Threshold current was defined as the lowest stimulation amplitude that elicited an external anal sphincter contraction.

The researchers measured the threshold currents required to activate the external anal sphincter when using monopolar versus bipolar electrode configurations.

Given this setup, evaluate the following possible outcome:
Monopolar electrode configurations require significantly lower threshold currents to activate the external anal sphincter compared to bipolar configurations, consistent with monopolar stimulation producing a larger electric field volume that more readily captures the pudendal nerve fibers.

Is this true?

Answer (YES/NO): NO